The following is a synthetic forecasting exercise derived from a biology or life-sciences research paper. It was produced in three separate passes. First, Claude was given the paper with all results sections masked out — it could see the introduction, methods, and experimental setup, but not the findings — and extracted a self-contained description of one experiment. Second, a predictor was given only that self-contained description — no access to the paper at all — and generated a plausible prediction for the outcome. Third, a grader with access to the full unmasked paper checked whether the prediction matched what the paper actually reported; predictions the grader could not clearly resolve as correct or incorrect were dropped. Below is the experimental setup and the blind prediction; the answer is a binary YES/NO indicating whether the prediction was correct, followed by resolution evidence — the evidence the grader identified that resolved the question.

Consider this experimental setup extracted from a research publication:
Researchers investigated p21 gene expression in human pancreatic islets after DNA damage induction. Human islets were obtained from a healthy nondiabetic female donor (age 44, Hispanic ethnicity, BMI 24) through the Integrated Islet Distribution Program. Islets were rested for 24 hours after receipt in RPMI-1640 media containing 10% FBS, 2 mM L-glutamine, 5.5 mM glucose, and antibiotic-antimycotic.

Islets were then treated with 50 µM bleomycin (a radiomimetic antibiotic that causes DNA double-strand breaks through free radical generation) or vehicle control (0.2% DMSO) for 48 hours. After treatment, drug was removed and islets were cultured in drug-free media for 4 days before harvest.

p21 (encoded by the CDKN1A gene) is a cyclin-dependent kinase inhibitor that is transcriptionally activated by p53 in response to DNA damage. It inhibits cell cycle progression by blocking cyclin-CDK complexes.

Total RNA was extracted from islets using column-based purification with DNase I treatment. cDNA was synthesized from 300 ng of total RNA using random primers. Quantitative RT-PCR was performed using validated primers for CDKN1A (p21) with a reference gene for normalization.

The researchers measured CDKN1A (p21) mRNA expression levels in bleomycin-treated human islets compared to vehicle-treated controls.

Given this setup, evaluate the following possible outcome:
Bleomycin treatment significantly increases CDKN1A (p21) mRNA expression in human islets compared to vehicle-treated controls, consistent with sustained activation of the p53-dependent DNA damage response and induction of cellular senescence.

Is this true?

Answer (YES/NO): YES